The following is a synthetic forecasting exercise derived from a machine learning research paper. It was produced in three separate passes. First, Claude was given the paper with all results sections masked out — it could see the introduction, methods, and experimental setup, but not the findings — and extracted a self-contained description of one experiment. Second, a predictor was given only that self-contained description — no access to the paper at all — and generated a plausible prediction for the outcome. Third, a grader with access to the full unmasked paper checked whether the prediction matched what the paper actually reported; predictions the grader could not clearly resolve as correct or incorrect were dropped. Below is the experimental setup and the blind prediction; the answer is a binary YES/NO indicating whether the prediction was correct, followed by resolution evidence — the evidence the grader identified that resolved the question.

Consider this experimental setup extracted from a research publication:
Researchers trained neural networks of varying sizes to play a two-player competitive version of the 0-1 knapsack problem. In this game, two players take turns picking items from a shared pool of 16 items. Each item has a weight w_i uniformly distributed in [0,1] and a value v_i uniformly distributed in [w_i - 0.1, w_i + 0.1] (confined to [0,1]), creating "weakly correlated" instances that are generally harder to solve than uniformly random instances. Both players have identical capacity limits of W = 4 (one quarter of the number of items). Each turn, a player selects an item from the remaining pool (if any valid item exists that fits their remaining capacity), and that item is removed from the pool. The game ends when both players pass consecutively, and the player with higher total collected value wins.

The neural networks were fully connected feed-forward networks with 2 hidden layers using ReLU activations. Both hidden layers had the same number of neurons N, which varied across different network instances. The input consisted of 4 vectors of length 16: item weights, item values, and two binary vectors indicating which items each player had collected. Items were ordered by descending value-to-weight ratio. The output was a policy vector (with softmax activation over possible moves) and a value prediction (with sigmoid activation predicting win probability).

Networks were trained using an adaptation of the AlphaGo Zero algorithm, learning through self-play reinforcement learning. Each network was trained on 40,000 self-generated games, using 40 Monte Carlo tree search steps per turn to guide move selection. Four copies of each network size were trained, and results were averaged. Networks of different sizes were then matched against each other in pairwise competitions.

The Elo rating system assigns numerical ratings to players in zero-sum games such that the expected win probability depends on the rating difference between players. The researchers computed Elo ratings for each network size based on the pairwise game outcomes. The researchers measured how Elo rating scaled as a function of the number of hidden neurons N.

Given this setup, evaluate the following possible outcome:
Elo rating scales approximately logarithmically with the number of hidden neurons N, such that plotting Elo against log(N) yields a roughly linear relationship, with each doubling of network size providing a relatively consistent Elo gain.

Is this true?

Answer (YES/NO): YES